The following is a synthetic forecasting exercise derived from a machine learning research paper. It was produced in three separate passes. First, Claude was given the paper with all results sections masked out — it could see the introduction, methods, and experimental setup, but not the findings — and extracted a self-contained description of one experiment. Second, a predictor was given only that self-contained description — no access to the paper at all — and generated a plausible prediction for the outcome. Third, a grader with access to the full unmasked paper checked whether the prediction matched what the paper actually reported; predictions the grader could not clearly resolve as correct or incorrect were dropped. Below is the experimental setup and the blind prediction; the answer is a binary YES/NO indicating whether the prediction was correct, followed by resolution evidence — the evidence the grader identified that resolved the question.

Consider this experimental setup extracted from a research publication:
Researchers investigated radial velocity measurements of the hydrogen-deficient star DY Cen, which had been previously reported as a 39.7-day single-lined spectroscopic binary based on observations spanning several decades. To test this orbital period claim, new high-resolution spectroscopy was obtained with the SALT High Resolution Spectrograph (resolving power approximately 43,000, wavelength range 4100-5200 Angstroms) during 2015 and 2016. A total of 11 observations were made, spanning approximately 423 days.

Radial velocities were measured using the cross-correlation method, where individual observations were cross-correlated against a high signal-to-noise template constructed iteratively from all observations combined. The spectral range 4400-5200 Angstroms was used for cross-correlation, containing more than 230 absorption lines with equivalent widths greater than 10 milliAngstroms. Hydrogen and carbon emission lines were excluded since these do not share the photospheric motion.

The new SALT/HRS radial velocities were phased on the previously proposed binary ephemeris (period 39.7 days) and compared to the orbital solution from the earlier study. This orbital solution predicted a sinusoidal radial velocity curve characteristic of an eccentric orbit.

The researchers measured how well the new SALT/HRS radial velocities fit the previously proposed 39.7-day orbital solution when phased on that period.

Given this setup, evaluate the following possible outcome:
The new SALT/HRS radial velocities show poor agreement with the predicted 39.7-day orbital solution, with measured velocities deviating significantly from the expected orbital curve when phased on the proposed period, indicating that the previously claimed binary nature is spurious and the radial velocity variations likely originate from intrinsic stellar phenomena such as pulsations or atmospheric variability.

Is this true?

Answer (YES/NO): YES